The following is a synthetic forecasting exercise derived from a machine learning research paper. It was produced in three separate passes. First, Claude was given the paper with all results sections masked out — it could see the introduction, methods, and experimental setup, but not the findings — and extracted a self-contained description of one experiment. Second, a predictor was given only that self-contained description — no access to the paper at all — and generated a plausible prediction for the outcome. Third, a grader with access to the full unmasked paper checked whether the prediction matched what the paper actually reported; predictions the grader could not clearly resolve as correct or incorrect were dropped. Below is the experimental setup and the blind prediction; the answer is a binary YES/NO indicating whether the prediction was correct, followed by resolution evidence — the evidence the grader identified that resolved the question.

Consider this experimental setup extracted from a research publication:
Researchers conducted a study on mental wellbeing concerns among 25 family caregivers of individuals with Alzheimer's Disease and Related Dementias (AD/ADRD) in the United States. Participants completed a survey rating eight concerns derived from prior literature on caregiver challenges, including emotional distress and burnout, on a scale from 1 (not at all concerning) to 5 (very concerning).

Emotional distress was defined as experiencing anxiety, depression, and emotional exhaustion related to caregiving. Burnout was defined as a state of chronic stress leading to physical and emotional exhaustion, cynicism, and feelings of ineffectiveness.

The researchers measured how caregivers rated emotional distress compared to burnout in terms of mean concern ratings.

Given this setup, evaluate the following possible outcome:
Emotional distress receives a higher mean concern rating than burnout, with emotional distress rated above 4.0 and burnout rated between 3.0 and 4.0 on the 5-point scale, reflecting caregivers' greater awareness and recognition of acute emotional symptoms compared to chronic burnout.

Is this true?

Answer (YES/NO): NO